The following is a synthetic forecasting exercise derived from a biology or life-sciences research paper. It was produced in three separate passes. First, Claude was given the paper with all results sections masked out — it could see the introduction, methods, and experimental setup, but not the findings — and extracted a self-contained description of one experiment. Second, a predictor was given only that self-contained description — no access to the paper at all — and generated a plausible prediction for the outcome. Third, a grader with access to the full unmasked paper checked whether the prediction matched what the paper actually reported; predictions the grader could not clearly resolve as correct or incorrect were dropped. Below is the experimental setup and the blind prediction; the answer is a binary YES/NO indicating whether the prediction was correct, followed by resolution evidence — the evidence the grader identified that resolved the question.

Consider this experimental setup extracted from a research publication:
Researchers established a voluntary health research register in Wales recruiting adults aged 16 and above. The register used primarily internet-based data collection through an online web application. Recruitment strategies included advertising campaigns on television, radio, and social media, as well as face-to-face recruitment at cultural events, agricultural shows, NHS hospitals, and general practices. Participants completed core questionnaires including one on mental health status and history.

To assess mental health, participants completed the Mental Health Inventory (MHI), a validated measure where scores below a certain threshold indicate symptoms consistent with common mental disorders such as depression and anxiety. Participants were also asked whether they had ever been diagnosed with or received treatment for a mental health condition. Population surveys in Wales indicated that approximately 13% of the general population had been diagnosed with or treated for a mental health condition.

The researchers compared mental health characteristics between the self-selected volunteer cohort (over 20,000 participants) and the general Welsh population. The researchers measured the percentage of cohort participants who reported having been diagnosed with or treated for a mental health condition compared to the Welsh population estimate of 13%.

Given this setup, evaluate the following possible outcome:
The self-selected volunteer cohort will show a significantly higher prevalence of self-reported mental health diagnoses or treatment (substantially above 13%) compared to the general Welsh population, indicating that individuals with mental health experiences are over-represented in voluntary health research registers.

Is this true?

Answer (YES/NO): YES